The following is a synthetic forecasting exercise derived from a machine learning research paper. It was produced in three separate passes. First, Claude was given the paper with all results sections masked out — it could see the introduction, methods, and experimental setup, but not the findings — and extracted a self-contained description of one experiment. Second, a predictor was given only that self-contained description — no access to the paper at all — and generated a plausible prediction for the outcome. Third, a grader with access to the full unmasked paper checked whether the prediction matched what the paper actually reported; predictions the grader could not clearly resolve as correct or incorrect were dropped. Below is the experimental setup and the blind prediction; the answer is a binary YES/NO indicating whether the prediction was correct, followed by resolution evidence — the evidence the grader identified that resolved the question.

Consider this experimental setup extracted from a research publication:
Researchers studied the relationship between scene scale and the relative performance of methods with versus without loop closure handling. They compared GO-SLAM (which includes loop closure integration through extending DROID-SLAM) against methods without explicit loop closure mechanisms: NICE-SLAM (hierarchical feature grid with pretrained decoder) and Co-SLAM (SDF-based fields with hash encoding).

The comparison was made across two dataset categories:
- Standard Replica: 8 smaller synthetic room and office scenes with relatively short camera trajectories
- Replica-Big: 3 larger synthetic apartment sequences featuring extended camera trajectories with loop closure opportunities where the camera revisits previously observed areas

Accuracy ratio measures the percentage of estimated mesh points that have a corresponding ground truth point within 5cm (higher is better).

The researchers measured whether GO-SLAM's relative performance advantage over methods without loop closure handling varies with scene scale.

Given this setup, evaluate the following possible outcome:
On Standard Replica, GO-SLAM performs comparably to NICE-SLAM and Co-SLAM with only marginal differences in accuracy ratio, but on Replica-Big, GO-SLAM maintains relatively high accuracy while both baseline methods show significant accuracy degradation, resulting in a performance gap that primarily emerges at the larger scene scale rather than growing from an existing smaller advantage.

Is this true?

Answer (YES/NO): YES